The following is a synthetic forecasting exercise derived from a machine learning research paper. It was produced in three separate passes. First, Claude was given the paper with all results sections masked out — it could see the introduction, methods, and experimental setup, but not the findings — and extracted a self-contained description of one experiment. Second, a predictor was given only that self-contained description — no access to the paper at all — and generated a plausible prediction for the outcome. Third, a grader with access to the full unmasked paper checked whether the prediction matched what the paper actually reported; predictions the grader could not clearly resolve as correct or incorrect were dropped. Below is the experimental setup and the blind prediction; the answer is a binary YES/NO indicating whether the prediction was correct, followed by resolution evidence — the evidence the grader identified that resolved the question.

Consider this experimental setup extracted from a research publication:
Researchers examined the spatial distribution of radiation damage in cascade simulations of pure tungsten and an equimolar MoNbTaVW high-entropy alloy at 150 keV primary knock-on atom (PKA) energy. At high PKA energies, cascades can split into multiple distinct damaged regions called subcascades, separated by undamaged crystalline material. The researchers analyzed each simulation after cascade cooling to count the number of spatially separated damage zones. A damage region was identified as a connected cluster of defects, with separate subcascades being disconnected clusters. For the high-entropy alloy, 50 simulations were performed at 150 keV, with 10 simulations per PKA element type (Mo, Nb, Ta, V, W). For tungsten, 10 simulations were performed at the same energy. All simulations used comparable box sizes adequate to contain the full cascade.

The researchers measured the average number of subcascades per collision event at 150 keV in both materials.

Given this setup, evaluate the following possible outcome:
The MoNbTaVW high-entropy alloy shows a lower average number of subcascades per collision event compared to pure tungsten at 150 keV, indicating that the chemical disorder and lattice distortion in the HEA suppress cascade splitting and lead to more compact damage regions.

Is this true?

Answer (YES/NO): NO